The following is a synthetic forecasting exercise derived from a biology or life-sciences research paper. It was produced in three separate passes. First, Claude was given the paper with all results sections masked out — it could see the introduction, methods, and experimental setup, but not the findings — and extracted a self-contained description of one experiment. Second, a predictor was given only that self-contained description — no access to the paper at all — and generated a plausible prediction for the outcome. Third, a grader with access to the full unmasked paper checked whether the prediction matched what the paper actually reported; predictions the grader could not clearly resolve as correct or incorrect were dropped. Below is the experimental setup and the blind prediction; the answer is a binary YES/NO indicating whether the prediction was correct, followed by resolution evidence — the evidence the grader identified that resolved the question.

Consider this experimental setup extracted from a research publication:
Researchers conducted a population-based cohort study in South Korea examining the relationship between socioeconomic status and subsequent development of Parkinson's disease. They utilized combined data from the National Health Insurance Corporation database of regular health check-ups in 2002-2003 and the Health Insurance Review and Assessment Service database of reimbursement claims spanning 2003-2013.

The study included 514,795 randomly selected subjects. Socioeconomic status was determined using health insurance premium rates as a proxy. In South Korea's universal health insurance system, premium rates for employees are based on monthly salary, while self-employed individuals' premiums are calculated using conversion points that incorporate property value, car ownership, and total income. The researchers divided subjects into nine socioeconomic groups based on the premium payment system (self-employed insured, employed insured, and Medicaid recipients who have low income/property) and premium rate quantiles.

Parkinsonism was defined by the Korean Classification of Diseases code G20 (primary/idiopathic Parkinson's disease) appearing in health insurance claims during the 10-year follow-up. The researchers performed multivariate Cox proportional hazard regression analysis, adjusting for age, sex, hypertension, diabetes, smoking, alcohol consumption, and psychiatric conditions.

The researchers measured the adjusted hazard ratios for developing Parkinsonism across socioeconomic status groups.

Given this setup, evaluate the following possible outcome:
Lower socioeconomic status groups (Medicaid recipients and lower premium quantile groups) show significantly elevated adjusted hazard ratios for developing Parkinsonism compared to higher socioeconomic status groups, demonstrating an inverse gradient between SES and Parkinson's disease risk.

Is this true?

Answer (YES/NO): YES